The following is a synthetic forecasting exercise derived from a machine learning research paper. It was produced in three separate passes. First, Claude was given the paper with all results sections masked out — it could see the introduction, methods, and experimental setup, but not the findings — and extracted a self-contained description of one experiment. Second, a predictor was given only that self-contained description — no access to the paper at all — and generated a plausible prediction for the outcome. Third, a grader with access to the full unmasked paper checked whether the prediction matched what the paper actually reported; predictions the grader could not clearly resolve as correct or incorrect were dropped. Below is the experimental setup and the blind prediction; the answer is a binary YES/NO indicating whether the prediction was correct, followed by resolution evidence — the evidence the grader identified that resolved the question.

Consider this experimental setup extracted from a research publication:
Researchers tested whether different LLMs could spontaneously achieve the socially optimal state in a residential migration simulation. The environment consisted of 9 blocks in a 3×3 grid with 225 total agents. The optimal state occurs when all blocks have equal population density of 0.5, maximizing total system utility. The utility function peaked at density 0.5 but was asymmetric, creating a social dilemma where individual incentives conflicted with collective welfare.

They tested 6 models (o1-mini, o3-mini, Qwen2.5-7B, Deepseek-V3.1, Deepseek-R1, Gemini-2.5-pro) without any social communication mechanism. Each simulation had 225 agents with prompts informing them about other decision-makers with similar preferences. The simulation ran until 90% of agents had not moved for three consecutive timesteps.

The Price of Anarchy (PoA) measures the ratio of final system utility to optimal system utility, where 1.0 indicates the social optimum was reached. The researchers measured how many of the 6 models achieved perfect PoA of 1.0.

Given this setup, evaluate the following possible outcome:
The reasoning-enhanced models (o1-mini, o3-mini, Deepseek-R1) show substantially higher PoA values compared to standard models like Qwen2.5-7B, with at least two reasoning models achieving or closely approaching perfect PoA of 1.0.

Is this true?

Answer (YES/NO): NO